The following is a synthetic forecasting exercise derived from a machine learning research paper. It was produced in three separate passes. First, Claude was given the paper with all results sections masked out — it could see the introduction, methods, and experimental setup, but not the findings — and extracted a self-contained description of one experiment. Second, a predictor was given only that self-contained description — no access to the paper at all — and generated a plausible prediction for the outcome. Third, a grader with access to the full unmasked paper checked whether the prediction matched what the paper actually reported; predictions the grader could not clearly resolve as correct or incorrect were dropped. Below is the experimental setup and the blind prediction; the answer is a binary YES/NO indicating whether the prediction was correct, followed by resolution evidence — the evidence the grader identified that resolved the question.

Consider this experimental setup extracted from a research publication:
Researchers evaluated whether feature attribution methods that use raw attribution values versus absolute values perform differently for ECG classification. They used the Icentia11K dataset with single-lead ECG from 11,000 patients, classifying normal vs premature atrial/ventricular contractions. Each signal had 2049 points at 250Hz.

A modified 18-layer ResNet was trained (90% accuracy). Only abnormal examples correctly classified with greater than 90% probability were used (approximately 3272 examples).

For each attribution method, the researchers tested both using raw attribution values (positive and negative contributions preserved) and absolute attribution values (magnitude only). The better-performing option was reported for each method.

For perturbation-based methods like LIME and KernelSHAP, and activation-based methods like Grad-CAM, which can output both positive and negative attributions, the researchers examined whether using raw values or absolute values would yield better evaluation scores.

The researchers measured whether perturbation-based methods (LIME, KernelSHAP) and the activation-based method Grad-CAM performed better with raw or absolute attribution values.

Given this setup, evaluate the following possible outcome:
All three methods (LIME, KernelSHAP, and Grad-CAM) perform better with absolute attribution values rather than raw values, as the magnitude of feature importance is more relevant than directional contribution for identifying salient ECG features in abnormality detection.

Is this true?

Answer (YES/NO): NO